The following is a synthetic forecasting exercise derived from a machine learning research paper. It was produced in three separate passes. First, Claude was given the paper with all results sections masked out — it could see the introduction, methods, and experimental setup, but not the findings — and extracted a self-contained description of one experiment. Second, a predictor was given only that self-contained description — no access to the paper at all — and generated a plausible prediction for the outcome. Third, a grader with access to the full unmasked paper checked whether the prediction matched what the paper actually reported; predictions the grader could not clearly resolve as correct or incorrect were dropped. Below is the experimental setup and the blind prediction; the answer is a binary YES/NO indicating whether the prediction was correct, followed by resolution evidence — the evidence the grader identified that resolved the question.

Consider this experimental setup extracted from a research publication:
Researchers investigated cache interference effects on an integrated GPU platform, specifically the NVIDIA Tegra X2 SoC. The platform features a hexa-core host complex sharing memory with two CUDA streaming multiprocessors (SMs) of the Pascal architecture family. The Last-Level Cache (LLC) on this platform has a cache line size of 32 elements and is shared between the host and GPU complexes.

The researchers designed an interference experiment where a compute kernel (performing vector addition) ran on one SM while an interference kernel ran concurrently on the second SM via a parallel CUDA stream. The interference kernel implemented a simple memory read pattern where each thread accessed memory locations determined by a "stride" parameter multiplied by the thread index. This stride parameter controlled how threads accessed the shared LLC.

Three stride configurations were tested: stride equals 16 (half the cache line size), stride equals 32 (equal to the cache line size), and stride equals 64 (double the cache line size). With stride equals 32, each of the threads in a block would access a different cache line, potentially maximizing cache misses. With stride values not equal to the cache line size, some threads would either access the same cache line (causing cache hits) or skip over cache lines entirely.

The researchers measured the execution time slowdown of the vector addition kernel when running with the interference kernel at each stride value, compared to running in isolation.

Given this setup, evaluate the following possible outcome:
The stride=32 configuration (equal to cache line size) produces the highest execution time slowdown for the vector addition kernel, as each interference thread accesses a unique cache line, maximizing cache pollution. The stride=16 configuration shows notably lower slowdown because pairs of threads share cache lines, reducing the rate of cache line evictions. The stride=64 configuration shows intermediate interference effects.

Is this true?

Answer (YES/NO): NO